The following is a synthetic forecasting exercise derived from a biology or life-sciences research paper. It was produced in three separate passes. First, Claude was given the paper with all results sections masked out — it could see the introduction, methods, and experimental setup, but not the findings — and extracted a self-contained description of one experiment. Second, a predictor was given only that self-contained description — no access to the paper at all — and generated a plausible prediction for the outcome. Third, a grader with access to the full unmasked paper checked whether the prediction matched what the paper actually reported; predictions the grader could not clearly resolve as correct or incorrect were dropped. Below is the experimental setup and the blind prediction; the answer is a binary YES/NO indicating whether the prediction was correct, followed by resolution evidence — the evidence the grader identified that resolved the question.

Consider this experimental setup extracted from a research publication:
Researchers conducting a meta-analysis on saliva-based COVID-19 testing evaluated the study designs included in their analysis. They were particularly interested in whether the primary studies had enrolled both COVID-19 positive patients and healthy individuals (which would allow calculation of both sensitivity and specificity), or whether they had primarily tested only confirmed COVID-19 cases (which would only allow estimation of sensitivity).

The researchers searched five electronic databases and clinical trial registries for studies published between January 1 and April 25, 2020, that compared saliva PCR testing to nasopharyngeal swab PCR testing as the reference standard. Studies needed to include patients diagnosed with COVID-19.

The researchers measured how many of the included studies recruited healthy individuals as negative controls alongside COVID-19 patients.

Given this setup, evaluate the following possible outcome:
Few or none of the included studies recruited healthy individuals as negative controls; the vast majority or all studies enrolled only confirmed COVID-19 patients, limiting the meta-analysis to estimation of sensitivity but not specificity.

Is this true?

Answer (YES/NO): YES